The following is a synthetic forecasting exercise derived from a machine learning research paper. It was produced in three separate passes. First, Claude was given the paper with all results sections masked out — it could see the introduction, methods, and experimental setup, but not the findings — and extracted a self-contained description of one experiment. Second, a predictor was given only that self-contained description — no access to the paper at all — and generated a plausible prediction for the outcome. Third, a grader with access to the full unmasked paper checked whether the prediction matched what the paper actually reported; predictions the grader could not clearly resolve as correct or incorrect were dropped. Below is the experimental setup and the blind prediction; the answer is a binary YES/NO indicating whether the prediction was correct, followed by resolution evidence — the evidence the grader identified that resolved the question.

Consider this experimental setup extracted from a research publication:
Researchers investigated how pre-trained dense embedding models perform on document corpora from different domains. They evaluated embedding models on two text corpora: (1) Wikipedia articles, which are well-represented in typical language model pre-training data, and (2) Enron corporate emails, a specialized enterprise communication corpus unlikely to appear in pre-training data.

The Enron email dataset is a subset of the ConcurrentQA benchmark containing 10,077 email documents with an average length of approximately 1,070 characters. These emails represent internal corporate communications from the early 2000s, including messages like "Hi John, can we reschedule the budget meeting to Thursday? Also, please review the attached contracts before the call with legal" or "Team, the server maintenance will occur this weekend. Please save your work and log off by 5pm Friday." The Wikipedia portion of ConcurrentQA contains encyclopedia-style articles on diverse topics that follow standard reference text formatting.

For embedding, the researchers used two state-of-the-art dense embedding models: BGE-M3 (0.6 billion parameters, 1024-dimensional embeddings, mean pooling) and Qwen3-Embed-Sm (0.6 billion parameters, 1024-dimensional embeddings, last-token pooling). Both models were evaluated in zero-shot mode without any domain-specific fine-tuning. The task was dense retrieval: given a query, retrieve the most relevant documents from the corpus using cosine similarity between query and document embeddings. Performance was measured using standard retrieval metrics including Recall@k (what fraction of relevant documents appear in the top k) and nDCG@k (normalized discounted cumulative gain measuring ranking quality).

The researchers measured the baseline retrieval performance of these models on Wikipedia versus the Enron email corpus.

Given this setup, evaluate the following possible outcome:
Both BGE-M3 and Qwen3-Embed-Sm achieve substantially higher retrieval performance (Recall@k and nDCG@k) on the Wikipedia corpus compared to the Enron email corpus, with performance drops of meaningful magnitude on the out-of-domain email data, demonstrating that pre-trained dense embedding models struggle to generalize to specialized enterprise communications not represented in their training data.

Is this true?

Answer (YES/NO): YES